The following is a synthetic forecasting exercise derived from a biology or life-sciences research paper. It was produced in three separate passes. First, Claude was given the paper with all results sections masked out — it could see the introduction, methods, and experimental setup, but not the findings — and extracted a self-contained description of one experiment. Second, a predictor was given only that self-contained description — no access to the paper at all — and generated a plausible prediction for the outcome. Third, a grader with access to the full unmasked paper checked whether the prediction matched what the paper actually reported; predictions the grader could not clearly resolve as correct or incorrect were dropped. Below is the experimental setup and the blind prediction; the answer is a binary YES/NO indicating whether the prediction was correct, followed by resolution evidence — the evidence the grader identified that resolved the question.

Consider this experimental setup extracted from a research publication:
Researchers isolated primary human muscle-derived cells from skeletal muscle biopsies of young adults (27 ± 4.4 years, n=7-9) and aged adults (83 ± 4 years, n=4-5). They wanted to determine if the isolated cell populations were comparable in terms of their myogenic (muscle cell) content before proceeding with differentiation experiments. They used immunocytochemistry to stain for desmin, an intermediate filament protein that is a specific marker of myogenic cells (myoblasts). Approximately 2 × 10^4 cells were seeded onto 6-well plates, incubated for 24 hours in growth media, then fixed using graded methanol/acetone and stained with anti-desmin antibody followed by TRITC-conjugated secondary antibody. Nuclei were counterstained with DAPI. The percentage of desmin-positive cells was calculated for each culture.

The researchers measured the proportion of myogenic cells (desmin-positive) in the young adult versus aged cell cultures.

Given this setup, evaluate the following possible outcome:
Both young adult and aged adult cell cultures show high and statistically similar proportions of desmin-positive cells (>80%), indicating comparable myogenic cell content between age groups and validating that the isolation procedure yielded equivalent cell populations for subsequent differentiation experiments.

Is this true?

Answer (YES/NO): NO